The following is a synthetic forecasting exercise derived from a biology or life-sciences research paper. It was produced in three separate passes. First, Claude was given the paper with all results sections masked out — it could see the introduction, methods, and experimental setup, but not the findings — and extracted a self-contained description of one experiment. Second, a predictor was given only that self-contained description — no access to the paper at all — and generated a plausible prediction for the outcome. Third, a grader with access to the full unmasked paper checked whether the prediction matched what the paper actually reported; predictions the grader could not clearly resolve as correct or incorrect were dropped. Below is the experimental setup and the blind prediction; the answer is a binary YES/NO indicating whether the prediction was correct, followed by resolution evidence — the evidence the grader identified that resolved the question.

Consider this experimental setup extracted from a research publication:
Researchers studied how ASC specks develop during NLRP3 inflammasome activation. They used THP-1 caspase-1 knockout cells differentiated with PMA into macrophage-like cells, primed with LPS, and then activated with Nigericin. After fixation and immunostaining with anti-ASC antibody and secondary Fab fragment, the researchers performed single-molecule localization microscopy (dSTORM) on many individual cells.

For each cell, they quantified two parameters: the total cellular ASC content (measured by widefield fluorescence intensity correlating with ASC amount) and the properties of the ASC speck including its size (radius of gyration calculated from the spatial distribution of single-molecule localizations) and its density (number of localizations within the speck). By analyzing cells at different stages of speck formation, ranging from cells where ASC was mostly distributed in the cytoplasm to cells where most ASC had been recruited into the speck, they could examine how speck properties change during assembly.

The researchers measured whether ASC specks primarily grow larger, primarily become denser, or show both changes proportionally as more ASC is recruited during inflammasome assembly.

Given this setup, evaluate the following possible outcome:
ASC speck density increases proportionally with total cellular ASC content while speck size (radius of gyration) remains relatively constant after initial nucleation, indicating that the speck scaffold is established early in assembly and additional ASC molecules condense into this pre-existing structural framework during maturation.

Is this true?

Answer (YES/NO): YES